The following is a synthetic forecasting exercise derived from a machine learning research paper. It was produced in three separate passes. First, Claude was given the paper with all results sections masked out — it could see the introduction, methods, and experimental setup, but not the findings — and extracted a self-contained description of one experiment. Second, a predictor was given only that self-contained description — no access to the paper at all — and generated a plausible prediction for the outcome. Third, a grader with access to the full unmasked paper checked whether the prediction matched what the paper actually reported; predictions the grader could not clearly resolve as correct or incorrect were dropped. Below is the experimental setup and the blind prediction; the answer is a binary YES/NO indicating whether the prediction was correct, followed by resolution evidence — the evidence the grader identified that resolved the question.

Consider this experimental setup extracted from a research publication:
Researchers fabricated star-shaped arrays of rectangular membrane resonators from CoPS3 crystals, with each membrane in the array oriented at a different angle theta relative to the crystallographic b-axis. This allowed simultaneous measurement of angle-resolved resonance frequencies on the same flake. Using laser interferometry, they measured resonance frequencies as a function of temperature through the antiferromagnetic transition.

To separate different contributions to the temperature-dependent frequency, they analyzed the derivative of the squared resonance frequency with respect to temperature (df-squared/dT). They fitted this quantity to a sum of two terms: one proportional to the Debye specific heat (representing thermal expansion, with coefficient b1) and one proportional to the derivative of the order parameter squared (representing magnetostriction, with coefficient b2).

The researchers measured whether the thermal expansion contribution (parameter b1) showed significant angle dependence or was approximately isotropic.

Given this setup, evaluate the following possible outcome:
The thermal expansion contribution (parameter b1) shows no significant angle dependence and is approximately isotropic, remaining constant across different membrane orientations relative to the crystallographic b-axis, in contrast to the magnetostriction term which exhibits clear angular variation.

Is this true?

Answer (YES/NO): YES